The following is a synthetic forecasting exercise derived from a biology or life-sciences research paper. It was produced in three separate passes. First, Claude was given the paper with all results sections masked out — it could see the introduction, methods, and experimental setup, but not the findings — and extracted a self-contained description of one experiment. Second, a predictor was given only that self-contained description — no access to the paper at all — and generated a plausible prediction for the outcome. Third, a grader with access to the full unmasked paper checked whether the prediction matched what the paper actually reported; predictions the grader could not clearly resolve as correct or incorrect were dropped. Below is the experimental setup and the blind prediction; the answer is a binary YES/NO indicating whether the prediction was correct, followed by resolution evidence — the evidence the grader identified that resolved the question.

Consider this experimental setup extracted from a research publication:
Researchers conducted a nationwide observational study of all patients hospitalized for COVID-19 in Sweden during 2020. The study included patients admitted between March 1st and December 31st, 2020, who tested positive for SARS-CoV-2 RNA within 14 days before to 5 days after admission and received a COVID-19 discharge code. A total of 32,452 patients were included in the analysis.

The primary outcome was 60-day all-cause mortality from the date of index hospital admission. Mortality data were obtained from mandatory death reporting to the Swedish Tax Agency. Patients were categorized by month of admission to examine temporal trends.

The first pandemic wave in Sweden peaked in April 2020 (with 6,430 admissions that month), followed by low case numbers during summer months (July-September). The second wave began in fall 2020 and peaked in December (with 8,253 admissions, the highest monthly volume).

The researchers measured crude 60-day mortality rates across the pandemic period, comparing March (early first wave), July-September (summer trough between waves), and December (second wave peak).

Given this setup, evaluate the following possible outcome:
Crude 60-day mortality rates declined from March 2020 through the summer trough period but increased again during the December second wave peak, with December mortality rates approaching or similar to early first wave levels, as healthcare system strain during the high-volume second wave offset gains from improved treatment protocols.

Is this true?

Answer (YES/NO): YES